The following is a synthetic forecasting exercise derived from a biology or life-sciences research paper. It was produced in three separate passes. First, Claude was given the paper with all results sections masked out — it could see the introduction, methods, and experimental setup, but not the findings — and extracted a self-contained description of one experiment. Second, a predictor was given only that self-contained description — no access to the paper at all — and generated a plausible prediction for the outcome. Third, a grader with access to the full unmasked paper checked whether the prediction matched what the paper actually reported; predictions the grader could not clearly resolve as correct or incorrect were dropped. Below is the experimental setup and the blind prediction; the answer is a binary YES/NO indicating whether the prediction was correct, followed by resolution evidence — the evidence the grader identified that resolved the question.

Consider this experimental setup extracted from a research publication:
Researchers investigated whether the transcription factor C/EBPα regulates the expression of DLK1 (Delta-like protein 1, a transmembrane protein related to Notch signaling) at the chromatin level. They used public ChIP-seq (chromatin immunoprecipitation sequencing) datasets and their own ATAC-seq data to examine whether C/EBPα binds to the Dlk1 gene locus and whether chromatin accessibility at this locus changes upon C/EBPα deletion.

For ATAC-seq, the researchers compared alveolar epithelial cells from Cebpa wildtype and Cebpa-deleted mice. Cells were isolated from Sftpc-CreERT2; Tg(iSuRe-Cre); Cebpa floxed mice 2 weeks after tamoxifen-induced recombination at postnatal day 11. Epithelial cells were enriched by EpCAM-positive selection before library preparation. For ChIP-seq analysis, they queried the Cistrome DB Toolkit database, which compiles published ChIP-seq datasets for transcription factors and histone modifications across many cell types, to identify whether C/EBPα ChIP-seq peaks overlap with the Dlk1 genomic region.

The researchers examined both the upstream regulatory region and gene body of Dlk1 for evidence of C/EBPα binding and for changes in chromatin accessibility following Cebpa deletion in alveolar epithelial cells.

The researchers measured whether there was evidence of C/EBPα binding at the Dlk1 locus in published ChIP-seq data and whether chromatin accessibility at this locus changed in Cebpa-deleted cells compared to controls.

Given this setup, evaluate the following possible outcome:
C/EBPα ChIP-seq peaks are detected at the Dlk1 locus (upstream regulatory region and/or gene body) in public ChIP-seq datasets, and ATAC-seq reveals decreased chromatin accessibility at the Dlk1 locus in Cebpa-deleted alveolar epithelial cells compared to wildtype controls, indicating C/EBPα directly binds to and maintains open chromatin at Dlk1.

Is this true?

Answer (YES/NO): NO